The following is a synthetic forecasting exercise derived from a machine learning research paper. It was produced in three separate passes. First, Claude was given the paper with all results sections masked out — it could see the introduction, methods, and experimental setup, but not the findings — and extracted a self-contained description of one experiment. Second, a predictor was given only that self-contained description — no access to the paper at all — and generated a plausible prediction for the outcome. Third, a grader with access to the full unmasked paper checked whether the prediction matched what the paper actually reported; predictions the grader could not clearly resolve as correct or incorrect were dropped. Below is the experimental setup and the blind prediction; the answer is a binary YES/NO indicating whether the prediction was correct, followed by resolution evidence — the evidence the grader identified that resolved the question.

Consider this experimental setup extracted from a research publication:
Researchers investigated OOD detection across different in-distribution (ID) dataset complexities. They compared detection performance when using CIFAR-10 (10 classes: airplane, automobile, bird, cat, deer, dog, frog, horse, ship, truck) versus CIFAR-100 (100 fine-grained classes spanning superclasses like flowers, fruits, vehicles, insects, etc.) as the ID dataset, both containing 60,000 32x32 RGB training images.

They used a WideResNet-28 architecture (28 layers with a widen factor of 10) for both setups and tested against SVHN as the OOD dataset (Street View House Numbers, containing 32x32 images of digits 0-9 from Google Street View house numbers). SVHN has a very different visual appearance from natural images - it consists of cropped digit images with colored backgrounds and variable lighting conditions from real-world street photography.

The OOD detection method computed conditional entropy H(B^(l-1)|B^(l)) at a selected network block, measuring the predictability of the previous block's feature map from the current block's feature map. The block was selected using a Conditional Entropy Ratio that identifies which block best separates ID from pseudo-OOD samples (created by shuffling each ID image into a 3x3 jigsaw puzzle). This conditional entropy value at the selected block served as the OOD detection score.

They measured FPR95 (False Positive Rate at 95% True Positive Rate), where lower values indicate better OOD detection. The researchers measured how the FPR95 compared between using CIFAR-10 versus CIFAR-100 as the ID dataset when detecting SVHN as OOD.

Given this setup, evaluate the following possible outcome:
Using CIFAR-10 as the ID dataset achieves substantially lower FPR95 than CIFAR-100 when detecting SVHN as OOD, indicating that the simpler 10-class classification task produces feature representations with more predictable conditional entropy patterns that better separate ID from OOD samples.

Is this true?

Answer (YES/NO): YES